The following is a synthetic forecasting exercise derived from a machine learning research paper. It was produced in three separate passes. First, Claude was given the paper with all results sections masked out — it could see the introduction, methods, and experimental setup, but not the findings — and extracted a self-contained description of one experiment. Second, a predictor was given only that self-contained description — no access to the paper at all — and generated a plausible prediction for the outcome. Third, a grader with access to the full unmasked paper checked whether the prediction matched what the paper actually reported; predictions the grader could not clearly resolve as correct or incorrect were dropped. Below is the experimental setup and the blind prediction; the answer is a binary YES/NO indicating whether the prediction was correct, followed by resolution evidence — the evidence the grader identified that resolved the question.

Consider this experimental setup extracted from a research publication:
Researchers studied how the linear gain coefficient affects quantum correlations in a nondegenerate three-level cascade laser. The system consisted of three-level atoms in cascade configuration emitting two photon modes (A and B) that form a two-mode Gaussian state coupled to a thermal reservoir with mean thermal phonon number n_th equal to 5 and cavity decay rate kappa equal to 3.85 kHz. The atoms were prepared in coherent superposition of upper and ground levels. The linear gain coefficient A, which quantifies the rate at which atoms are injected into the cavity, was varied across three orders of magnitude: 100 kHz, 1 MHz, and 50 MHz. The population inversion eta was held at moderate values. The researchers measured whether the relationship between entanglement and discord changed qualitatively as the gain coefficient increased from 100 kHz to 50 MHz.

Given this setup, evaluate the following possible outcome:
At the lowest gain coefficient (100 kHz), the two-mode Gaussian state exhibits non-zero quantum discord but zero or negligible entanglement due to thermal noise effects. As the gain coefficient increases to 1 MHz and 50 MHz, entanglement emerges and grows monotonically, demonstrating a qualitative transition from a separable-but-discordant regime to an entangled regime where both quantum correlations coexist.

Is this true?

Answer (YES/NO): YES